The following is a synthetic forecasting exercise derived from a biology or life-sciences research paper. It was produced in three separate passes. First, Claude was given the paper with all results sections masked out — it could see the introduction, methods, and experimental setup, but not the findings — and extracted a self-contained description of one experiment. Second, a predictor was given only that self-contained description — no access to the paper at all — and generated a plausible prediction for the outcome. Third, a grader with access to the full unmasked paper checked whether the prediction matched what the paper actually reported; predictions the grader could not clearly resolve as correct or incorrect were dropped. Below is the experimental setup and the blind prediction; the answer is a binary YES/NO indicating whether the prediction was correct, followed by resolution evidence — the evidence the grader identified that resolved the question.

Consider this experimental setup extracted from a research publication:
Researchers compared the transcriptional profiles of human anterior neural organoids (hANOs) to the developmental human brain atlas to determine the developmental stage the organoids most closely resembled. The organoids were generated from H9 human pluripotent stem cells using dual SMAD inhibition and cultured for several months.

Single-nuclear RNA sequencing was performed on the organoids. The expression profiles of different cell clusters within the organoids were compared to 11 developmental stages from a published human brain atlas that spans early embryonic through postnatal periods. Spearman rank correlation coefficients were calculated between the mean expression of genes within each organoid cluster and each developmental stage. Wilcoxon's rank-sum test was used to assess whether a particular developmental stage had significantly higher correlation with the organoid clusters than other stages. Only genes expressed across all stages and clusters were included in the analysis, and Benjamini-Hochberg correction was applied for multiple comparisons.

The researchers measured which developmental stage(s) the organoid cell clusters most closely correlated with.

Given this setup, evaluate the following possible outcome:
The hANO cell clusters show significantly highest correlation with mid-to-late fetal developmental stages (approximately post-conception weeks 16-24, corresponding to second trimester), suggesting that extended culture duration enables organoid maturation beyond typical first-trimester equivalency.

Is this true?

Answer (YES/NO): YES